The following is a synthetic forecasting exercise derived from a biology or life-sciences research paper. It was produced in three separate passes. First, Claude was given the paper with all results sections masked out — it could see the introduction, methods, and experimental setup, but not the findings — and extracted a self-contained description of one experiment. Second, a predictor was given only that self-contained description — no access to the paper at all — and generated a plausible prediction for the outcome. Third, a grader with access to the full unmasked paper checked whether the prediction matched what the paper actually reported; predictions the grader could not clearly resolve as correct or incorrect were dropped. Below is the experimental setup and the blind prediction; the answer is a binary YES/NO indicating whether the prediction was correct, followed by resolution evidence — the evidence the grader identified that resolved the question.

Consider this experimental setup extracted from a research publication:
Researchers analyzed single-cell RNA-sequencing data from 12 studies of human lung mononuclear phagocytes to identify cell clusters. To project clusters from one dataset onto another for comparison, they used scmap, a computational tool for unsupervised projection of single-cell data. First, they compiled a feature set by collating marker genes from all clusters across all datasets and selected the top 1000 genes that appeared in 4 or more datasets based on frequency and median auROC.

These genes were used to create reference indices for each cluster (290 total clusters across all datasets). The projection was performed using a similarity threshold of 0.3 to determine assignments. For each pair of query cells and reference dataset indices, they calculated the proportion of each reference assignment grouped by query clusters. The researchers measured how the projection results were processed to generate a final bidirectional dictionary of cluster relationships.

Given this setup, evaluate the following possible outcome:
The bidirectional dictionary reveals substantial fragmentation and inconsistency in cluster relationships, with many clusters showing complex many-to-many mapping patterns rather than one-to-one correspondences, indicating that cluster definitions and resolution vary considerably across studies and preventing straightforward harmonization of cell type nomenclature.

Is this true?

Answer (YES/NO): NO